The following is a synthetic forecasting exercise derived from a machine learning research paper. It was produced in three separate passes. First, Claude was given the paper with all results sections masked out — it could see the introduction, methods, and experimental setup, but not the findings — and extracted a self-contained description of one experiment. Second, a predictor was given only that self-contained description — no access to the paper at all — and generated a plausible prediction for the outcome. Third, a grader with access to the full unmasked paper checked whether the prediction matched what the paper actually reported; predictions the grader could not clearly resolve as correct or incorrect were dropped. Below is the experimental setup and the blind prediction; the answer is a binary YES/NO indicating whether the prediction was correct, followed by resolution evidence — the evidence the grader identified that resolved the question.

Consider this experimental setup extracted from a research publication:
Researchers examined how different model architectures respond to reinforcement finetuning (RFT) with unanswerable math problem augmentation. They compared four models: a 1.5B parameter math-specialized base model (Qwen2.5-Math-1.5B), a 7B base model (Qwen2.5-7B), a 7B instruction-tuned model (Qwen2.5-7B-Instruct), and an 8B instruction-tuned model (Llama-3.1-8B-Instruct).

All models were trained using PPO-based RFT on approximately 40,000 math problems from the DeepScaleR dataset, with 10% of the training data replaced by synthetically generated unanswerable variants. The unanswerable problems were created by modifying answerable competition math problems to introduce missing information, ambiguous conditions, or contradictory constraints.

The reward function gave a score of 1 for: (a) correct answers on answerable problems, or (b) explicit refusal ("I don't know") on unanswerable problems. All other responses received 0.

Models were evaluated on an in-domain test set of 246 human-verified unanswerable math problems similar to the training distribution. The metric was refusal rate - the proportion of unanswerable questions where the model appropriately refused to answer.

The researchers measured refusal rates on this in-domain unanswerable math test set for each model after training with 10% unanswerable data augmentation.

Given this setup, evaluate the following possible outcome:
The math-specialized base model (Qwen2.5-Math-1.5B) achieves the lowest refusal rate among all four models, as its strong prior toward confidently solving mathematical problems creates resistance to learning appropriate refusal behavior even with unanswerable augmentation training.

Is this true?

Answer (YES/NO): YES